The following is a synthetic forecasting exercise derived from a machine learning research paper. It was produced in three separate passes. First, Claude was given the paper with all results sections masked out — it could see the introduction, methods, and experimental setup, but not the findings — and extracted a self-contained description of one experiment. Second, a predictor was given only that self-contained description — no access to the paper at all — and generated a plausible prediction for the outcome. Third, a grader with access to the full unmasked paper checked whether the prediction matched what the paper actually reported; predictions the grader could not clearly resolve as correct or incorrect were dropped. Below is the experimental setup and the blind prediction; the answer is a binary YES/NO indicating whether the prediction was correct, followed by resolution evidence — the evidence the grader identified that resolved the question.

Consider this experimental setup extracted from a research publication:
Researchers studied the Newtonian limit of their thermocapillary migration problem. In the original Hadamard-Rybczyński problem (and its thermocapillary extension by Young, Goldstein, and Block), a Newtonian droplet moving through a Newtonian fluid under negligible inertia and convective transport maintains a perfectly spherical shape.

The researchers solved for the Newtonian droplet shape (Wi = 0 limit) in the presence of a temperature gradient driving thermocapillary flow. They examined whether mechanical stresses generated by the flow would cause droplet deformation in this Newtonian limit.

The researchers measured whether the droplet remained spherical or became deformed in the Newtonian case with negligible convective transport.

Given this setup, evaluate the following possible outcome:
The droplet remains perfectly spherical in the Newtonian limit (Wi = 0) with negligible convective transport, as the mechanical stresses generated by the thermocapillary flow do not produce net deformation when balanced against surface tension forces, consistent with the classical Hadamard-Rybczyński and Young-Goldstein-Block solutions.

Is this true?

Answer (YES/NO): YES